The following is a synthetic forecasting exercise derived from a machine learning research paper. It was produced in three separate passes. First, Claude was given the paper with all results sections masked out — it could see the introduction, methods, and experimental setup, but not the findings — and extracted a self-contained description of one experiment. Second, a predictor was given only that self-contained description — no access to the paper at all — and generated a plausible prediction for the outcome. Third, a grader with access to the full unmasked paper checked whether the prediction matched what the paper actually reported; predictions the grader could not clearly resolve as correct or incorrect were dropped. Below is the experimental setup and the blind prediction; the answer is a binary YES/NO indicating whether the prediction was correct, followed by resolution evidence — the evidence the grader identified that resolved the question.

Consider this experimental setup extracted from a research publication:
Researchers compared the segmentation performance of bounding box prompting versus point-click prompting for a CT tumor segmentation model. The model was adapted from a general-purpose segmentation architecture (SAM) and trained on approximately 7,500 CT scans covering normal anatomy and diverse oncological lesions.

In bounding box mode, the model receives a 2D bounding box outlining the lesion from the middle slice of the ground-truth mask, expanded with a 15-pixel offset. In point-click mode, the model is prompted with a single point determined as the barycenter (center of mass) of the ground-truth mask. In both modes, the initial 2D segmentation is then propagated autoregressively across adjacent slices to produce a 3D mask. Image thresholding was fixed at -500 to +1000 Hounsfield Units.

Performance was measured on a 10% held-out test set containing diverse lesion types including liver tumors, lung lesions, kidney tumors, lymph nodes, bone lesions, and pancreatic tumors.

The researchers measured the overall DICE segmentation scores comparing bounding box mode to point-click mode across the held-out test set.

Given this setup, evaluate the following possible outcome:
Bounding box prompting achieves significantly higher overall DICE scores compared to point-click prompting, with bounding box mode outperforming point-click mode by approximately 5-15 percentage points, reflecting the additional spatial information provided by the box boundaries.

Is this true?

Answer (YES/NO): NO